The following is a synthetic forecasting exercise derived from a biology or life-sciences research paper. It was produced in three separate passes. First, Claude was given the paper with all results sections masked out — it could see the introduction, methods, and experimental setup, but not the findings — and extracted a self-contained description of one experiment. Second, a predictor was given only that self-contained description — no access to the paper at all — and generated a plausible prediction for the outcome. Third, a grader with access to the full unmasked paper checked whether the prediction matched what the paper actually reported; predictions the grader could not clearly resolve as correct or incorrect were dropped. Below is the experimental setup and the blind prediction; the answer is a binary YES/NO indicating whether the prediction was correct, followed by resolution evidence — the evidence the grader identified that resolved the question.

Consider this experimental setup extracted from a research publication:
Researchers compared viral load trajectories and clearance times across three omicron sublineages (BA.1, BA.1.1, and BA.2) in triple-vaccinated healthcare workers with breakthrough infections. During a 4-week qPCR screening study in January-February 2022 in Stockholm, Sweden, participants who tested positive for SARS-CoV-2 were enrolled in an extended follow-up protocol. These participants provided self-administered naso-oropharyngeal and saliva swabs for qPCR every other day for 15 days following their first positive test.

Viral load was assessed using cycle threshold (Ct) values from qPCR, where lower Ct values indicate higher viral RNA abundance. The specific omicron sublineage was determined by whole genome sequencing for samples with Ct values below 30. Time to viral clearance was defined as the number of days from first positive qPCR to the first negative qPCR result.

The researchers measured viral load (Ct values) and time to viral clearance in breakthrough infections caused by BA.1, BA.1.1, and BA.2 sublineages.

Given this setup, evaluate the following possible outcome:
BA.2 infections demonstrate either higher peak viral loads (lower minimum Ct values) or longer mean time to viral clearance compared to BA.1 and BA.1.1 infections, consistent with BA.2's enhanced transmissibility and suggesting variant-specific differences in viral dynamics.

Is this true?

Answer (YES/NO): NO